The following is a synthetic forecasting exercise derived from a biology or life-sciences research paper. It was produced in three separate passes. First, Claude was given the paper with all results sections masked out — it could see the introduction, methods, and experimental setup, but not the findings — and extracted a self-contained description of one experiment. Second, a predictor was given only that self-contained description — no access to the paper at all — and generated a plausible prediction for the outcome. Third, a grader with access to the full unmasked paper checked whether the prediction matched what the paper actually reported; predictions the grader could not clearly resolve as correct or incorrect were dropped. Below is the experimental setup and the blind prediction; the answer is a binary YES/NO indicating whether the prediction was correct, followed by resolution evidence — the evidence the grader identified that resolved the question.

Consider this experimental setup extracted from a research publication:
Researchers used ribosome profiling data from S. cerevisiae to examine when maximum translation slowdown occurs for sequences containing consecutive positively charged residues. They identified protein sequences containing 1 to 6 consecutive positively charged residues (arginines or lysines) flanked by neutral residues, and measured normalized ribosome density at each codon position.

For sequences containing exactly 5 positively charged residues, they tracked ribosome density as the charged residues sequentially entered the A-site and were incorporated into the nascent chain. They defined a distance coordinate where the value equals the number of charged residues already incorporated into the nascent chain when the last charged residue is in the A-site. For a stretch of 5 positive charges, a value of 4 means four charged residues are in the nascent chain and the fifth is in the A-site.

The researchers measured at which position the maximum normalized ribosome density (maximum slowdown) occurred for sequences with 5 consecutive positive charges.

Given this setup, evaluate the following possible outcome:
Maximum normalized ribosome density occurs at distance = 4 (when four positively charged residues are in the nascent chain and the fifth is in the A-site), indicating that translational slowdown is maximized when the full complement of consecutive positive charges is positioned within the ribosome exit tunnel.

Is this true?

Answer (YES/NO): YES